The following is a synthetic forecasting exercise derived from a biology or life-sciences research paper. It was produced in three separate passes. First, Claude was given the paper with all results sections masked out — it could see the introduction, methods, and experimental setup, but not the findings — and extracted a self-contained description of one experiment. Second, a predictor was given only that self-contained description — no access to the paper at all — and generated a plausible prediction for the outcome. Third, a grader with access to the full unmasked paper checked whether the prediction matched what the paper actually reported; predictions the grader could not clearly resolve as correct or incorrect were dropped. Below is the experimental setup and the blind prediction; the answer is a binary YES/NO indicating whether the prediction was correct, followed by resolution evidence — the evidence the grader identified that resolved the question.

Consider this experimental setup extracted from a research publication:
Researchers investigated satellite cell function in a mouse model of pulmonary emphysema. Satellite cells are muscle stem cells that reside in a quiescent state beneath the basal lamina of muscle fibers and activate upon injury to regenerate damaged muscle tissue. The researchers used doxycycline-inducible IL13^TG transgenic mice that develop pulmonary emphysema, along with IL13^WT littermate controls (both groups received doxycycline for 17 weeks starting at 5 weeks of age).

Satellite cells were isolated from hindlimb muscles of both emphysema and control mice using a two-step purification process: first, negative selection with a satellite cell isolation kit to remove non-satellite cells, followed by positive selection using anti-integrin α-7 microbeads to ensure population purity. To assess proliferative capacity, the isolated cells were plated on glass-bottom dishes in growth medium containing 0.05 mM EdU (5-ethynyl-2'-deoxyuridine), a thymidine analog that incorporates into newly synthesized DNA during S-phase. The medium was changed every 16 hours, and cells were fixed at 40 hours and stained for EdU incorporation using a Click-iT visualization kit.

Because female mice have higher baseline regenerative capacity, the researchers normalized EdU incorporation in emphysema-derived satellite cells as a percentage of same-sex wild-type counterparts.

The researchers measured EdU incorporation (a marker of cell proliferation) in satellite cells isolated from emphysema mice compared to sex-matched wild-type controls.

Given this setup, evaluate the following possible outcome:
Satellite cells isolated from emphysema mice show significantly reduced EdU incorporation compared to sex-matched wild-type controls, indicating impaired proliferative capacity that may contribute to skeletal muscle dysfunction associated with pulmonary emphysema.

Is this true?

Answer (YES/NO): YES